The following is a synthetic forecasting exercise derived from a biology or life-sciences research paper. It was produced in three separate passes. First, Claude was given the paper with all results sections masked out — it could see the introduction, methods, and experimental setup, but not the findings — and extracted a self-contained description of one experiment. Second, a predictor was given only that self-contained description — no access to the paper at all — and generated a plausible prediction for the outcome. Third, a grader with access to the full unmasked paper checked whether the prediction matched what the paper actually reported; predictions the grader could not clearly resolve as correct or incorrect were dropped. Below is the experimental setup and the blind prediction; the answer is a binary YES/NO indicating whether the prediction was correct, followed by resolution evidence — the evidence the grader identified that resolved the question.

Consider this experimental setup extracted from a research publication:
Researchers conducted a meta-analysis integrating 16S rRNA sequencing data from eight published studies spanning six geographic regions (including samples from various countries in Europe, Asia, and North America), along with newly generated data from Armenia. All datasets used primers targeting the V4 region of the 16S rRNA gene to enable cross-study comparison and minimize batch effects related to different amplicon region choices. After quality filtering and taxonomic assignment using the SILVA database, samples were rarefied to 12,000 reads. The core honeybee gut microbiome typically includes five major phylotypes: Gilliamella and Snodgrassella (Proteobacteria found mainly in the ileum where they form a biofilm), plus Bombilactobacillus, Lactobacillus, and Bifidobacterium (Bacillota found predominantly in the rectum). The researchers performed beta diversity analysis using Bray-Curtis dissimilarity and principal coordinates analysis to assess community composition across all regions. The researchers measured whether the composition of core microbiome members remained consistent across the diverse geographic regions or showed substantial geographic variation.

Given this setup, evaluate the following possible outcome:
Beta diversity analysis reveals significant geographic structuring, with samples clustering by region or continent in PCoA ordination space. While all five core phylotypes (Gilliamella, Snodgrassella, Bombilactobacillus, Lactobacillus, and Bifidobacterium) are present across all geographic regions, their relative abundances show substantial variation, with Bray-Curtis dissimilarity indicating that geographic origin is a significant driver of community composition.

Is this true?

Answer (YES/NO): YES